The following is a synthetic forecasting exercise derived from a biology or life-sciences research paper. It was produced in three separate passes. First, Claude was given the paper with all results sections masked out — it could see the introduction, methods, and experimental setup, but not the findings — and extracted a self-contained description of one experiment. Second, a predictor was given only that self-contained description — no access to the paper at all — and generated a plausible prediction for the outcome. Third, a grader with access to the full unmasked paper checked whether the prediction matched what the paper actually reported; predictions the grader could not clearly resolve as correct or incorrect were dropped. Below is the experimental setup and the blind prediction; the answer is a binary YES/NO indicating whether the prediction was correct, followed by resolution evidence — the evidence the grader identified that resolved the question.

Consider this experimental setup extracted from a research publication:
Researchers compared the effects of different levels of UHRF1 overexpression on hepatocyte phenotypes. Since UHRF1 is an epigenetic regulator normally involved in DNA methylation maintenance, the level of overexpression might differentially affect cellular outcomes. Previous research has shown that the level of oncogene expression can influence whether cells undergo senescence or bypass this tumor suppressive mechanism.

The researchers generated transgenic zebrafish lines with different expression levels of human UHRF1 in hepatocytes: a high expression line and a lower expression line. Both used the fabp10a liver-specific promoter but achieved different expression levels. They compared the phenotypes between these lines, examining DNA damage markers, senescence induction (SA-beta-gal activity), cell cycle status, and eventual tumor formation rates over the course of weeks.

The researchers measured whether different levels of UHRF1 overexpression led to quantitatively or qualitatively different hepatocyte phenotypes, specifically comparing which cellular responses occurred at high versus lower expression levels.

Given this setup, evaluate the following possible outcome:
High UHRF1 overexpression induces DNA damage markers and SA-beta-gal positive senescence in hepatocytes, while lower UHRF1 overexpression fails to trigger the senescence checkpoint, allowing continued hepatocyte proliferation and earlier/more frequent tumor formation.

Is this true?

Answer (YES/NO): NO